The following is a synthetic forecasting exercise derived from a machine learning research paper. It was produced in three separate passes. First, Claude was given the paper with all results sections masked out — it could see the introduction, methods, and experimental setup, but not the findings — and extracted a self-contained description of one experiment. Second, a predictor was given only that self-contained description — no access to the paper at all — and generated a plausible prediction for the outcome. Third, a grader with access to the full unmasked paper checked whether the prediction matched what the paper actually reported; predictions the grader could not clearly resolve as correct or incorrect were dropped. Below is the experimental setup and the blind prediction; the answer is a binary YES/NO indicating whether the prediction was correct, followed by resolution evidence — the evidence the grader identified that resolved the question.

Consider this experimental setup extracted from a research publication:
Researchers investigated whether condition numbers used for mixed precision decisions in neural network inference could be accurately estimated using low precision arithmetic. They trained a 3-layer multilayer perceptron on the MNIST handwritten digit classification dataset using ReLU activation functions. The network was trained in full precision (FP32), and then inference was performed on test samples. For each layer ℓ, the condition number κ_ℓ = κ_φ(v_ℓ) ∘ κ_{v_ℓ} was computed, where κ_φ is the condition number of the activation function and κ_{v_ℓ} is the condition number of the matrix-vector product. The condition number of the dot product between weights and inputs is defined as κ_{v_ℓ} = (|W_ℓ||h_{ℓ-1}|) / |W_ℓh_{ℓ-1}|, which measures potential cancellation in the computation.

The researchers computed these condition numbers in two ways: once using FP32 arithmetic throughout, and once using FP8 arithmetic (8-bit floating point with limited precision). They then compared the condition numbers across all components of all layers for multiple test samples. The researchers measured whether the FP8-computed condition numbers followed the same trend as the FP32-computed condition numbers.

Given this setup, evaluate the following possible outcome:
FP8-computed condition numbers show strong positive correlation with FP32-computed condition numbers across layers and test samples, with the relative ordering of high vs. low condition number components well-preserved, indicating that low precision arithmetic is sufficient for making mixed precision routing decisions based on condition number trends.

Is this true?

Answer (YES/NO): YES